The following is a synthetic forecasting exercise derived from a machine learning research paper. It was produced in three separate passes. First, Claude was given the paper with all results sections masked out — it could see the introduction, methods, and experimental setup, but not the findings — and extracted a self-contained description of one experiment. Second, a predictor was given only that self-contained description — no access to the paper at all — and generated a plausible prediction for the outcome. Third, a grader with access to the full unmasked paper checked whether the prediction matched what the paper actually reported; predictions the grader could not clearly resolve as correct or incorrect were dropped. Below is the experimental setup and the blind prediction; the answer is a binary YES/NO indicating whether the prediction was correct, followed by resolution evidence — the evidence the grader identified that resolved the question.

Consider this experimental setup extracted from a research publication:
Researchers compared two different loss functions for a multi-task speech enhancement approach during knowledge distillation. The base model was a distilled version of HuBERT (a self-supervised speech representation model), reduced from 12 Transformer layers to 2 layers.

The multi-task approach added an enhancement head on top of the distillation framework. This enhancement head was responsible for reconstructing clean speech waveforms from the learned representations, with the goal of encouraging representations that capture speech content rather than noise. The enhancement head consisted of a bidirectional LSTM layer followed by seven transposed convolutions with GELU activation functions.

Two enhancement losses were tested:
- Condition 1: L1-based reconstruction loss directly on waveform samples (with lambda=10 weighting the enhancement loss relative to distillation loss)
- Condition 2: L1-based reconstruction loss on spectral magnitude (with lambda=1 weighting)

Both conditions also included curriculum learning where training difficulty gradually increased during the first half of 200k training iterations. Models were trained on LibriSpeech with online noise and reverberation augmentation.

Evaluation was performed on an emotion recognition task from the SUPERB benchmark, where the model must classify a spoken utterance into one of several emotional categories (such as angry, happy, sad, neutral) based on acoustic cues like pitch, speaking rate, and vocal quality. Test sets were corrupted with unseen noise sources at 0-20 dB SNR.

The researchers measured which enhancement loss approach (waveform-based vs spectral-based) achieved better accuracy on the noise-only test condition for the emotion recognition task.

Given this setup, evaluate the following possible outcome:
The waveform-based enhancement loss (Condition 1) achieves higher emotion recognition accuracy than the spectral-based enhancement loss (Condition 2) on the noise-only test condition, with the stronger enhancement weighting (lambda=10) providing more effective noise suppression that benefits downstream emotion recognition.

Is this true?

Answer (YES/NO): YES